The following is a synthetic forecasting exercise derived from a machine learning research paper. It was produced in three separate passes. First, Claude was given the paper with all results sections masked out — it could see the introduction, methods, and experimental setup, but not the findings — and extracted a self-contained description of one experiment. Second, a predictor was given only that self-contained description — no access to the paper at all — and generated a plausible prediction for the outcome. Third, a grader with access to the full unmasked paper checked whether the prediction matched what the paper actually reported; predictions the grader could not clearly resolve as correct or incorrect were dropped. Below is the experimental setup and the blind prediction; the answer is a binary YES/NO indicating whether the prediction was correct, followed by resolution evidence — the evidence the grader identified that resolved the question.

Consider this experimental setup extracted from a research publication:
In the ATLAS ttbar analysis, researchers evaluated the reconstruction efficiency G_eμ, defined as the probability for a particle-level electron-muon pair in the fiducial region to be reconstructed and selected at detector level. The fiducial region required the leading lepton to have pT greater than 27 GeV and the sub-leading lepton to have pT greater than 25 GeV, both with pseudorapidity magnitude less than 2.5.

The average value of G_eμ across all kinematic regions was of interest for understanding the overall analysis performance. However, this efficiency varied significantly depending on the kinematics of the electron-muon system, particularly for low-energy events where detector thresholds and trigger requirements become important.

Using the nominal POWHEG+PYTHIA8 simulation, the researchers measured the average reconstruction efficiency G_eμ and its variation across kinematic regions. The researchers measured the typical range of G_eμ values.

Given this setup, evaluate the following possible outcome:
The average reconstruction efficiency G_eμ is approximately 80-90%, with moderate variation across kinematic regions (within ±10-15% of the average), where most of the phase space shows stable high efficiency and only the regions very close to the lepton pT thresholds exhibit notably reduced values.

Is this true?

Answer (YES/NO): NO